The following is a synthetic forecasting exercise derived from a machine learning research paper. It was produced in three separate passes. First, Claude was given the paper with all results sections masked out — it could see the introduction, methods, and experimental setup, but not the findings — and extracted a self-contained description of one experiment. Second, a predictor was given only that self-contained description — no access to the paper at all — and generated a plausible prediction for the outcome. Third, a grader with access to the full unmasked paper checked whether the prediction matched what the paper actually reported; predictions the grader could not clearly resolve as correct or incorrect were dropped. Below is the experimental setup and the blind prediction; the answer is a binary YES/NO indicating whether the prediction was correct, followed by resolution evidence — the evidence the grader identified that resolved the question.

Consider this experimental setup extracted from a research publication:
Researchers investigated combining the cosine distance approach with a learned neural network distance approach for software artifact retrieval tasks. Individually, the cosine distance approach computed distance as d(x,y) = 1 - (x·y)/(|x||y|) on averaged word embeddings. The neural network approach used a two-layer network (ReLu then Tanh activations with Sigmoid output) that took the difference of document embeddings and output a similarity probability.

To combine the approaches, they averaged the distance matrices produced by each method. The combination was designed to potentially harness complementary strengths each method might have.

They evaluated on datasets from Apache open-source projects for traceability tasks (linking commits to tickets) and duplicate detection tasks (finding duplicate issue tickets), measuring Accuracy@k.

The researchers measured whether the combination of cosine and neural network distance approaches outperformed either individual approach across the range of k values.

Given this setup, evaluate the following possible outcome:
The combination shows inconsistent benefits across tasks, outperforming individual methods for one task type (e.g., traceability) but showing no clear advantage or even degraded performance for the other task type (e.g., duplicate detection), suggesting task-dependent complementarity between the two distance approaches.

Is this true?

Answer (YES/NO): NO